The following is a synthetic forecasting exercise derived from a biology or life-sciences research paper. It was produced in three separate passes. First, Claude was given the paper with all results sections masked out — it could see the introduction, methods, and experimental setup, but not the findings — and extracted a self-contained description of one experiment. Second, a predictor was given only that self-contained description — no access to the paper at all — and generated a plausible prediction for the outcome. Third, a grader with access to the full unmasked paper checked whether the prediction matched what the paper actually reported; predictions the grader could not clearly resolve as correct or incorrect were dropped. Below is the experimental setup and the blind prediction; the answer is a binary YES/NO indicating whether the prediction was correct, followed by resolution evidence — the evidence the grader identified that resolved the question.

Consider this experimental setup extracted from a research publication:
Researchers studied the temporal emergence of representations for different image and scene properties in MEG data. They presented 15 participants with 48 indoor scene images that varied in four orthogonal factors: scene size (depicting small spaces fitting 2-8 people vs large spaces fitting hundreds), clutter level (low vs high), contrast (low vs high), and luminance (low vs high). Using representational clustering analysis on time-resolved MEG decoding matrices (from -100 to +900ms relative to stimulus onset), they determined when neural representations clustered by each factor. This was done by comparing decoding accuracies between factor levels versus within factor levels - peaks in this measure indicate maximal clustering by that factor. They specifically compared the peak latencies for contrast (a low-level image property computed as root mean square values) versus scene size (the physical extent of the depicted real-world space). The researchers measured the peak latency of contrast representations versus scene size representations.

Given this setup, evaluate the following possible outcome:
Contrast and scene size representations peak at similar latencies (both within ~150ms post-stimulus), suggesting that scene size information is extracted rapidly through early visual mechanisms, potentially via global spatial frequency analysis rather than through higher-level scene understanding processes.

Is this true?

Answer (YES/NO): NO